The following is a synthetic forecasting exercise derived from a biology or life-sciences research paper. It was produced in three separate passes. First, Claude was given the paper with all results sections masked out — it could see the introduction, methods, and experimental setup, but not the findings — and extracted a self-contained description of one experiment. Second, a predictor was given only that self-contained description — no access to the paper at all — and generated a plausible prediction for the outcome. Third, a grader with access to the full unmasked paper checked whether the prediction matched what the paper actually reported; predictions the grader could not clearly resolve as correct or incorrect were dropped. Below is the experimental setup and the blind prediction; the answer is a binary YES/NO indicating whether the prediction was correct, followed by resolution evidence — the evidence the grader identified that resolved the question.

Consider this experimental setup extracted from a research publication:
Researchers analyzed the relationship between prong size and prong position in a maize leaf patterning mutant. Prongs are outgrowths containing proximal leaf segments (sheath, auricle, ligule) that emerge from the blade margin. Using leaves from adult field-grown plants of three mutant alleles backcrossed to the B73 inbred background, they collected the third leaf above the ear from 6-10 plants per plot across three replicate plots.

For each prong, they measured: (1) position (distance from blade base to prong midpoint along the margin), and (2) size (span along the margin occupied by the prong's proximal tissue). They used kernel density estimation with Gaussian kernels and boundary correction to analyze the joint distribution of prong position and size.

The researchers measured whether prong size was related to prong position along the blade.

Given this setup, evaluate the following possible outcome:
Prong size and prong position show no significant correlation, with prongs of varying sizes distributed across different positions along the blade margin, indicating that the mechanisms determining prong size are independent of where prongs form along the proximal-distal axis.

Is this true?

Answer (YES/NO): NO